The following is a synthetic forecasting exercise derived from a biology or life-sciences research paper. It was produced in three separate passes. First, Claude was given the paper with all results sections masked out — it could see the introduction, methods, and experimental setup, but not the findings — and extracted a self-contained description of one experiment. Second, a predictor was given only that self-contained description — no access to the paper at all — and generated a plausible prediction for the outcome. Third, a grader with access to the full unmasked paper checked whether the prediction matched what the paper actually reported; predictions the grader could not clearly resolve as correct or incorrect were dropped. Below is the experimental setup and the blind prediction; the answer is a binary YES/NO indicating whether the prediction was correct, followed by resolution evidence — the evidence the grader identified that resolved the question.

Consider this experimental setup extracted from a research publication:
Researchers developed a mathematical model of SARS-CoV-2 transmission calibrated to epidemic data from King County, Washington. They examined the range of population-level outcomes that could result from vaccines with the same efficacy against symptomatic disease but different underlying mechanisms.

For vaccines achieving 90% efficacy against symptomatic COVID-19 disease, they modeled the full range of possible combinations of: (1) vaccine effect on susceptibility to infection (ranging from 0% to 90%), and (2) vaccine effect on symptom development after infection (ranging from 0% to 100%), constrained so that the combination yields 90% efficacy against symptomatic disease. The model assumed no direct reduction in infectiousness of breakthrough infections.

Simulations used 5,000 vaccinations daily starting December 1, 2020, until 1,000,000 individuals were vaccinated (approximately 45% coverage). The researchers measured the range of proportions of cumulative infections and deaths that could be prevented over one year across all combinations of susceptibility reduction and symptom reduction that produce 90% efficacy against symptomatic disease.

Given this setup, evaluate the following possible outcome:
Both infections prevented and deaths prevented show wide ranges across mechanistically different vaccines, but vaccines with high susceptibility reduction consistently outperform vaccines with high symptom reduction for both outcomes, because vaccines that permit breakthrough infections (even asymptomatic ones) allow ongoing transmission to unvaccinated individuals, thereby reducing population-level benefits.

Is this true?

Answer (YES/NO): YES